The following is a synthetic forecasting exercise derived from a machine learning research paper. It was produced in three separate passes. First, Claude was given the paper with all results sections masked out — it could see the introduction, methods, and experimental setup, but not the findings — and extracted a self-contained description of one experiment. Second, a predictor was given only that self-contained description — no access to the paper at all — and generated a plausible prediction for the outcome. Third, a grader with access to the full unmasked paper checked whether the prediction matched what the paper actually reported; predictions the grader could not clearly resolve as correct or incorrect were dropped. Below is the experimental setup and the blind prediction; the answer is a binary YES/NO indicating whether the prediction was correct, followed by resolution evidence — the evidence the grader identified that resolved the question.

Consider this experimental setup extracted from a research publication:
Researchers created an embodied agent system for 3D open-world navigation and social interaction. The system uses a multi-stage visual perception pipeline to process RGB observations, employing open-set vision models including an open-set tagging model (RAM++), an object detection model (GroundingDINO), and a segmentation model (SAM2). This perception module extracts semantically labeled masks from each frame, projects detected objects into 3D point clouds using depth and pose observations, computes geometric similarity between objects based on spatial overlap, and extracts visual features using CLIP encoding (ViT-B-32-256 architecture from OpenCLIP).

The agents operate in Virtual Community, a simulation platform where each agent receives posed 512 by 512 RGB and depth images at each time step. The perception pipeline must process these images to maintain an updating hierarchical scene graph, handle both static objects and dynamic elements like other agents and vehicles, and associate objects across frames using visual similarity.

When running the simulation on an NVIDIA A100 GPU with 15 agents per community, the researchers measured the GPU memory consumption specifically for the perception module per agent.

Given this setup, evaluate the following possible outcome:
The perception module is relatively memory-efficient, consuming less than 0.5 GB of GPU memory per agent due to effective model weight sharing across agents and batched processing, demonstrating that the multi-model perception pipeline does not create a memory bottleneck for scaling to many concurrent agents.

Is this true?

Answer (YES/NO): NO